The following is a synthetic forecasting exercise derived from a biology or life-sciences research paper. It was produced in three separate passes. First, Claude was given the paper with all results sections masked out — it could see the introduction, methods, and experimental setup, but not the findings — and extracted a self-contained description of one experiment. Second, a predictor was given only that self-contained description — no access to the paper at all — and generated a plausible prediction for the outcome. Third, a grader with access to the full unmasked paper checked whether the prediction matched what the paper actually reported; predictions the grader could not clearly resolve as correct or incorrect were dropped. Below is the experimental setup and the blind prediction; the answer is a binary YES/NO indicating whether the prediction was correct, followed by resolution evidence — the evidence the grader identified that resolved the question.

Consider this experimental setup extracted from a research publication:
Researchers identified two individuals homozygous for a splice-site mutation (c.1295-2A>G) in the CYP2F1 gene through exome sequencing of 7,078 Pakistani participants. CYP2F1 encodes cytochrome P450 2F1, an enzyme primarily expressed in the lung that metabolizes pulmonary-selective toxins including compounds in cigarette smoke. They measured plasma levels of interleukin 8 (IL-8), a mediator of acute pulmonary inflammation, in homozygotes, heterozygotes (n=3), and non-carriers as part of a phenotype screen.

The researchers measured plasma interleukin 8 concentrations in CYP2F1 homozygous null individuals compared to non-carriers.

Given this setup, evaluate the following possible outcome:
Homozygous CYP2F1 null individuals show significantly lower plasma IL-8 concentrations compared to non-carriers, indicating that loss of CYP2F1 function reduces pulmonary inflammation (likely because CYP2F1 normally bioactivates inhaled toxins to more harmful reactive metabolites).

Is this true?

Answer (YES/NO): NO